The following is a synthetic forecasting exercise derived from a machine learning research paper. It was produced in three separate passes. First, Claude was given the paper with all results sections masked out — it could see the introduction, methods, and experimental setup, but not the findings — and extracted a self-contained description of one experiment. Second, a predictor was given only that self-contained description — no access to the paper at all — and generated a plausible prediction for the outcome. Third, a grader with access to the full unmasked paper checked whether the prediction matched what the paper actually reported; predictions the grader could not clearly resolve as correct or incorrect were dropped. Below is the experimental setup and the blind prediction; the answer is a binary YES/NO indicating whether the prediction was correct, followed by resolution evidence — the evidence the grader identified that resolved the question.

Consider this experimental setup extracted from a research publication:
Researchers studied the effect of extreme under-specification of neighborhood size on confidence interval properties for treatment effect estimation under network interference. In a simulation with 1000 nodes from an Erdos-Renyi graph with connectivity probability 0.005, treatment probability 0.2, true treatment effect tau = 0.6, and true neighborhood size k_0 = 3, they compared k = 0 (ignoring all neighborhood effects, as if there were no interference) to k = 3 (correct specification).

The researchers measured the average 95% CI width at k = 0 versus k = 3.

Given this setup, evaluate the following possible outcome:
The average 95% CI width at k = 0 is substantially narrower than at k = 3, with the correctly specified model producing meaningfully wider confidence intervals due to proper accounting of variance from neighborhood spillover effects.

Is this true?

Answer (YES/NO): NO